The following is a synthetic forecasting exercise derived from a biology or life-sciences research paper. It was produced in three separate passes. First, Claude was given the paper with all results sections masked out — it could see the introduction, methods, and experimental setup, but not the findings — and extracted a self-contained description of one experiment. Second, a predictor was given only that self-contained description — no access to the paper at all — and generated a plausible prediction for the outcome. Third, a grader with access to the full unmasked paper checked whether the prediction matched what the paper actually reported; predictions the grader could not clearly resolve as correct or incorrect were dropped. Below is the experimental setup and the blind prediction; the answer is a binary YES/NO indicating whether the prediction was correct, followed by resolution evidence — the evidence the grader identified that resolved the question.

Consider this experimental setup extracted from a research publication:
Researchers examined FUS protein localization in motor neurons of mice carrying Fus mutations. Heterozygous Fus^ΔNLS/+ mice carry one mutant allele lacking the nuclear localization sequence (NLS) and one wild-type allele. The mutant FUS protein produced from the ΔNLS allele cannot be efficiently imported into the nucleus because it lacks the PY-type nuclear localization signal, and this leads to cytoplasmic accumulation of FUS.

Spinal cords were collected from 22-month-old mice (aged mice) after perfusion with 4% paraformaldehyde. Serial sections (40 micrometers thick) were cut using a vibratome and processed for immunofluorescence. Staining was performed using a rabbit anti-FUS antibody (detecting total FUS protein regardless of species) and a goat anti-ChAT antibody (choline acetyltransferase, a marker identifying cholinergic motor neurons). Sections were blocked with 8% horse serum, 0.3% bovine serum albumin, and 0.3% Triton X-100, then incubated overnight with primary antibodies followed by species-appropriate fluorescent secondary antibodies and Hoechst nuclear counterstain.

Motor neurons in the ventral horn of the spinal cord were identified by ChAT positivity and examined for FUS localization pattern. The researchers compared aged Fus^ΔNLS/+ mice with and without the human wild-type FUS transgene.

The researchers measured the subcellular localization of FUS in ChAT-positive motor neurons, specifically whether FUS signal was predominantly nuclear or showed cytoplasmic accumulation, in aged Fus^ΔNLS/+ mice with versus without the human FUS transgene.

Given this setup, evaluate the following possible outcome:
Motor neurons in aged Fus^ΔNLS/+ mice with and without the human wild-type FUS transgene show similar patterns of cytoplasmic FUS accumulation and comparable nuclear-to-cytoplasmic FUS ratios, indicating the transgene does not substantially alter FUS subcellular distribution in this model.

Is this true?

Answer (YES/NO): NO